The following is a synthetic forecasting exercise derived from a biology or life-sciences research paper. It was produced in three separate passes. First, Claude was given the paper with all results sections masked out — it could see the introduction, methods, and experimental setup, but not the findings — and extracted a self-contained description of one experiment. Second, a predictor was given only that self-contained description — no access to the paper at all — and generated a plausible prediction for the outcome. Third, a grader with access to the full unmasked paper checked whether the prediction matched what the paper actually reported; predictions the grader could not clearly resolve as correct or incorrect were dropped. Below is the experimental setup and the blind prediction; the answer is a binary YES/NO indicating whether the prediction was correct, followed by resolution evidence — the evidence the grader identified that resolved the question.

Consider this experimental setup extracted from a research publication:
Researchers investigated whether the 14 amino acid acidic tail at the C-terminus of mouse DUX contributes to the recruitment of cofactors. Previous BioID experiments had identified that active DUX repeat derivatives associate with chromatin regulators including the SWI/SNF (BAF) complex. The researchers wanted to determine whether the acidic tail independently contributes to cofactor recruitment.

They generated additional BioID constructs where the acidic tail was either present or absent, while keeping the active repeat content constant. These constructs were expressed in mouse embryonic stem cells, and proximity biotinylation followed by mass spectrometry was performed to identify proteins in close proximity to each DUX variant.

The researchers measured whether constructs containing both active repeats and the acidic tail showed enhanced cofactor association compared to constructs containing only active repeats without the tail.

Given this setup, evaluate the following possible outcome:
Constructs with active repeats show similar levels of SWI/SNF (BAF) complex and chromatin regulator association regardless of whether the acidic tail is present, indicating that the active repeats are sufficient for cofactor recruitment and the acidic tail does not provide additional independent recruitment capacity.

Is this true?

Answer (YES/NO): NO